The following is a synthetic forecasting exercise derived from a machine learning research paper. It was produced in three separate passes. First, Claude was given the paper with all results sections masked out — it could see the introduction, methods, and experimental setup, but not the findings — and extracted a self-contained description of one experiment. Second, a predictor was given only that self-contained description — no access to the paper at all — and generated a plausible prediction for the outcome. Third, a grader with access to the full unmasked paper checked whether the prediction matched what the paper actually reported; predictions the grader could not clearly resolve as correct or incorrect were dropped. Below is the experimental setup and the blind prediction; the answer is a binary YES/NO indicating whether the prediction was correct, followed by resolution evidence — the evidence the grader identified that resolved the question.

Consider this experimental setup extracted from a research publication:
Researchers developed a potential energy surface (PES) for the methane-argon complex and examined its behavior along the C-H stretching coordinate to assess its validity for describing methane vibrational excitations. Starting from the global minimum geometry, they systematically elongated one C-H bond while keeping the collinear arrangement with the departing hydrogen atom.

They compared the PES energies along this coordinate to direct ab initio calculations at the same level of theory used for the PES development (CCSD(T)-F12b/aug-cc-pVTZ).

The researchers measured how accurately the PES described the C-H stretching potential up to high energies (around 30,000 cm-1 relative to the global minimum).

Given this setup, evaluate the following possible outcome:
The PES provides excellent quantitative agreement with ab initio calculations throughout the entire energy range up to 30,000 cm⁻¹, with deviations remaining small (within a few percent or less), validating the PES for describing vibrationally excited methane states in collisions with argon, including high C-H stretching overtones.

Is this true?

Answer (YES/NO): YES